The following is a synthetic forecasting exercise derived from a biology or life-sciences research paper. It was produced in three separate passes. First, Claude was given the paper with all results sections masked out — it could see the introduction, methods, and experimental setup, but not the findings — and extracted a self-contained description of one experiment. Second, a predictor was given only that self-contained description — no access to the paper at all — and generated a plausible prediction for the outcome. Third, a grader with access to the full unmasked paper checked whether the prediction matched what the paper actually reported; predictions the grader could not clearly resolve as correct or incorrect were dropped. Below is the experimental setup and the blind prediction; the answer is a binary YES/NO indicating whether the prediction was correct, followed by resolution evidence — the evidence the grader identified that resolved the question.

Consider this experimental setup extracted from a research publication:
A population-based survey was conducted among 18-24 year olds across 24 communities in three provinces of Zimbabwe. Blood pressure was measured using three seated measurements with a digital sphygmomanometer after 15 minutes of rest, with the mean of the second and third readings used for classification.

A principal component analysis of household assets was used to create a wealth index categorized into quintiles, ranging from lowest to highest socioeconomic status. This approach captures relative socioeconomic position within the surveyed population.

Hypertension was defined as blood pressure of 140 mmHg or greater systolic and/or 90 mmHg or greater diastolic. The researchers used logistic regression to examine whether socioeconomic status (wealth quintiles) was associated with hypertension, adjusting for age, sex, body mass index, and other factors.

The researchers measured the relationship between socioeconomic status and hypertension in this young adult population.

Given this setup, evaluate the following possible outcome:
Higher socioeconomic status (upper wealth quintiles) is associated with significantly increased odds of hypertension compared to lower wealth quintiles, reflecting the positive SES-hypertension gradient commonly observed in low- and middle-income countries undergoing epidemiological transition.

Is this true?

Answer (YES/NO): NO